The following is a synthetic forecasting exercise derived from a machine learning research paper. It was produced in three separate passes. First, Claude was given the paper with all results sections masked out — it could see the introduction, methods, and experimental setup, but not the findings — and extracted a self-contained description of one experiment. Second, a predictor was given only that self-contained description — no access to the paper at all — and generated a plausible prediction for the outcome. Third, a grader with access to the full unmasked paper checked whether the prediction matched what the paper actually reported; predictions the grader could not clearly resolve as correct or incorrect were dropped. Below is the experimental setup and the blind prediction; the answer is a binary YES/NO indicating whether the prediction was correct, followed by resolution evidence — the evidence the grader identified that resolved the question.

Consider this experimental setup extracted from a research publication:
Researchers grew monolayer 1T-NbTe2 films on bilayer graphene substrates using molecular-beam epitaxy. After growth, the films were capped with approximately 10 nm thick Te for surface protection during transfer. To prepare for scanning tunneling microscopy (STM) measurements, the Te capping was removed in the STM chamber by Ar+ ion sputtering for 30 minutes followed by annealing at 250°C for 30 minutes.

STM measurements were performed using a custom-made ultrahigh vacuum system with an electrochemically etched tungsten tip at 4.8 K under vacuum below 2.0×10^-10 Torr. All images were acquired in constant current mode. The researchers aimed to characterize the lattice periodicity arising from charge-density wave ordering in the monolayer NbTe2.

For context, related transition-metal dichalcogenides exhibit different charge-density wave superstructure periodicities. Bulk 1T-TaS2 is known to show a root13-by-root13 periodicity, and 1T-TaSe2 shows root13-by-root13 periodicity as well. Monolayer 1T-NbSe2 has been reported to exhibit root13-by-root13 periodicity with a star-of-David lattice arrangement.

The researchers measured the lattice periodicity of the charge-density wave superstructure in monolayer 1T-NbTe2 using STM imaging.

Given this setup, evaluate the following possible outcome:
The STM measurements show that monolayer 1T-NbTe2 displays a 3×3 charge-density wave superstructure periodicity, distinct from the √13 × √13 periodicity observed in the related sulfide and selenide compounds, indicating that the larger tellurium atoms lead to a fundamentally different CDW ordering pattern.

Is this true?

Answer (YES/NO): NO